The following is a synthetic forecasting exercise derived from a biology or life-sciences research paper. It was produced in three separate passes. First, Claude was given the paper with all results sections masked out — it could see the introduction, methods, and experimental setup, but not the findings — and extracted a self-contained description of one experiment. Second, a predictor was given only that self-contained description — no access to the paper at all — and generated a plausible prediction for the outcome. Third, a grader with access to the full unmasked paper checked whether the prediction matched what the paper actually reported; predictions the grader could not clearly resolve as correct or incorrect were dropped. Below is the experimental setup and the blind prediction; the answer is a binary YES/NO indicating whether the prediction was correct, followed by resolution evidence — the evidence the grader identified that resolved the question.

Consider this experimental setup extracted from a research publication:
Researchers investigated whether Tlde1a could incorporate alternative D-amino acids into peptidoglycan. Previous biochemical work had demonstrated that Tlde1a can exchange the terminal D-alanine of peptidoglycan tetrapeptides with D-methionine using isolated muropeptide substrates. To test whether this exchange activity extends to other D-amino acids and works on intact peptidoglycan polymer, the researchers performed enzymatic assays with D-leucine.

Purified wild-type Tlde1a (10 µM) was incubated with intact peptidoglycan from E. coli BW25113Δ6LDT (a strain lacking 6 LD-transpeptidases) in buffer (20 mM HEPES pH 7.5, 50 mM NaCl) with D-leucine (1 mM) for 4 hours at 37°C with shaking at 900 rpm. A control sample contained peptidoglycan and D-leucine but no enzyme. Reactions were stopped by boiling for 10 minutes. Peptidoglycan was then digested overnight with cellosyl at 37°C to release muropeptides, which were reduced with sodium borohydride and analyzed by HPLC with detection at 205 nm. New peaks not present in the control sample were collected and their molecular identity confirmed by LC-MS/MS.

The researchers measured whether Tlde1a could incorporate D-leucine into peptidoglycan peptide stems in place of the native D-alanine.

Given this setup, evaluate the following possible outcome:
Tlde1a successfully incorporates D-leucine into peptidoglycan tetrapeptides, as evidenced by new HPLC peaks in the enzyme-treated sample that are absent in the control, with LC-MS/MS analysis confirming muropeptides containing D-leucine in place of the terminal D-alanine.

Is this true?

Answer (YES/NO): YES